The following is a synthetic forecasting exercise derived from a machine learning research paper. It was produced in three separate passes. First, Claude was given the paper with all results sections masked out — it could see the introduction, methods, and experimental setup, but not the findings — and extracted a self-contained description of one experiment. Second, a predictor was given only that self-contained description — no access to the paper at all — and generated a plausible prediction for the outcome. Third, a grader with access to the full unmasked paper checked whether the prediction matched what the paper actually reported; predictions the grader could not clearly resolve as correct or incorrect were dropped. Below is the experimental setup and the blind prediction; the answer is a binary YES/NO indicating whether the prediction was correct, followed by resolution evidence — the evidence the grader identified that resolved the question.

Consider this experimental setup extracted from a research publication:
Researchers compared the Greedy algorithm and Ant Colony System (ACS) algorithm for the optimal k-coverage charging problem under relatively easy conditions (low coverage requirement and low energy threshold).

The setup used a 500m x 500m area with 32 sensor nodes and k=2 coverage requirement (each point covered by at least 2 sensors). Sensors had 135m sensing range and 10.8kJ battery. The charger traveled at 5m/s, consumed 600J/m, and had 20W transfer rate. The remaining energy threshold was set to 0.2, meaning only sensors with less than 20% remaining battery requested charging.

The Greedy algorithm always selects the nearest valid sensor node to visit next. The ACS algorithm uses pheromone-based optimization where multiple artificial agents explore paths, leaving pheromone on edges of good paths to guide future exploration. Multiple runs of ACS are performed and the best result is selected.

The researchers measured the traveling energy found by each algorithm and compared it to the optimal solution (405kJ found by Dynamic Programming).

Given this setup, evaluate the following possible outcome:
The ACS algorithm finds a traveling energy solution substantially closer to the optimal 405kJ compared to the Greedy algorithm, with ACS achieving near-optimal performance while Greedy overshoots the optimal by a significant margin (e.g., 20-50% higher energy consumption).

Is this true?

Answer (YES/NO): NO